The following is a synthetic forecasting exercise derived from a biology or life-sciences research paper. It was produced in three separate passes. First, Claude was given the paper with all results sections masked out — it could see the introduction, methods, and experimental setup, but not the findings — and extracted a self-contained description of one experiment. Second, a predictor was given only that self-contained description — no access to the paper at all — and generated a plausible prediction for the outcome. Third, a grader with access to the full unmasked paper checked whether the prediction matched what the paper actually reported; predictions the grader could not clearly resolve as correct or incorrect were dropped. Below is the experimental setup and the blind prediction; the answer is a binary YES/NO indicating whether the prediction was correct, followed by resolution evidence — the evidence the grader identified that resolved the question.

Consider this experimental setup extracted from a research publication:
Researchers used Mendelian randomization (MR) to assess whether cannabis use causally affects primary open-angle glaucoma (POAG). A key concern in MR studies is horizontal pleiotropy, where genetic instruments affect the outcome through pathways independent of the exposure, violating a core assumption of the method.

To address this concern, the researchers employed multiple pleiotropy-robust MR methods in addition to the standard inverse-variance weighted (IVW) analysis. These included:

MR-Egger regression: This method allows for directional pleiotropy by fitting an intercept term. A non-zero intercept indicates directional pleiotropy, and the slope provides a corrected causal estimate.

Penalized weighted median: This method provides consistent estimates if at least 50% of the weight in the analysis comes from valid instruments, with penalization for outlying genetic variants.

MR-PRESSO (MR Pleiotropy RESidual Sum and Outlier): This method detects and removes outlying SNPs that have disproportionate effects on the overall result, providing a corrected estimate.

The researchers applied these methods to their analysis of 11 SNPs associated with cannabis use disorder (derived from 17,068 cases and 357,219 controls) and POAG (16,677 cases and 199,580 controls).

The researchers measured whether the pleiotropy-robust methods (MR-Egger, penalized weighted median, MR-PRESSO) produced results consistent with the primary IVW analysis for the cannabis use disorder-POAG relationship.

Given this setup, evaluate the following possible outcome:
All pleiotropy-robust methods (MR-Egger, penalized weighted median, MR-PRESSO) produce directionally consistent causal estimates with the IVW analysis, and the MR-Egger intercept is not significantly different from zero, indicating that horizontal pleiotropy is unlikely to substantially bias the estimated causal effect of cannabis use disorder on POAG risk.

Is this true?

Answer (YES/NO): YES